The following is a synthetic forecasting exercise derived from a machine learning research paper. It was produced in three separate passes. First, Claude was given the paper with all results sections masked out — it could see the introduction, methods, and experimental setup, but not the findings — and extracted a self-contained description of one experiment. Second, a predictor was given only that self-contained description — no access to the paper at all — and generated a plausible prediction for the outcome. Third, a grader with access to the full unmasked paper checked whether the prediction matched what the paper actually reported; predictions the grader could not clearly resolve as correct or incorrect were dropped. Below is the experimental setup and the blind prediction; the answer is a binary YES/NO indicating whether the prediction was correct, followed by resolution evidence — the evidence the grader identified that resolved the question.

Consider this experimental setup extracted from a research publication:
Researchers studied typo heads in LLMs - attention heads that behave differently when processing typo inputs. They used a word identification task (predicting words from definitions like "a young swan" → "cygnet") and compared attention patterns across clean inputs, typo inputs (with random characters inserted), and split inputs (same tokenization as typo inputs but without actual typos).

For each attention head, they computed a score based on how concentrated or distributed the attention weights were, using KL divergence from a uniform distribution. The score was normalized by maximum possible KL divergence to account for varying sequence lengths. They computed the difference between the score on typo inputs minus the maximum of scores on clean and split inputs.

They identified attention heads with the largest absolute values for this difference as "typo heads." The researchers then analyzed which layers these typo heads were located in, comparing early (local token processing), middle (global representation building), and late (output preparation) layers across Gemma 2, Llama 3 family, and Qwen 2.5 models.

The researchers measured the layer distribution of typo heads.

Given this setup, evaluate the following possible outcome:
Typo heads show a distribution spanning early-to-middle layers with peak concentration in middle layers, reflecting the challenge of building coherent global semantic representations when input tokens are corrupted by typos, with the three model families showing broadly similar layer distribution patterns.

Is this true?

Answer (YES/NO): NO